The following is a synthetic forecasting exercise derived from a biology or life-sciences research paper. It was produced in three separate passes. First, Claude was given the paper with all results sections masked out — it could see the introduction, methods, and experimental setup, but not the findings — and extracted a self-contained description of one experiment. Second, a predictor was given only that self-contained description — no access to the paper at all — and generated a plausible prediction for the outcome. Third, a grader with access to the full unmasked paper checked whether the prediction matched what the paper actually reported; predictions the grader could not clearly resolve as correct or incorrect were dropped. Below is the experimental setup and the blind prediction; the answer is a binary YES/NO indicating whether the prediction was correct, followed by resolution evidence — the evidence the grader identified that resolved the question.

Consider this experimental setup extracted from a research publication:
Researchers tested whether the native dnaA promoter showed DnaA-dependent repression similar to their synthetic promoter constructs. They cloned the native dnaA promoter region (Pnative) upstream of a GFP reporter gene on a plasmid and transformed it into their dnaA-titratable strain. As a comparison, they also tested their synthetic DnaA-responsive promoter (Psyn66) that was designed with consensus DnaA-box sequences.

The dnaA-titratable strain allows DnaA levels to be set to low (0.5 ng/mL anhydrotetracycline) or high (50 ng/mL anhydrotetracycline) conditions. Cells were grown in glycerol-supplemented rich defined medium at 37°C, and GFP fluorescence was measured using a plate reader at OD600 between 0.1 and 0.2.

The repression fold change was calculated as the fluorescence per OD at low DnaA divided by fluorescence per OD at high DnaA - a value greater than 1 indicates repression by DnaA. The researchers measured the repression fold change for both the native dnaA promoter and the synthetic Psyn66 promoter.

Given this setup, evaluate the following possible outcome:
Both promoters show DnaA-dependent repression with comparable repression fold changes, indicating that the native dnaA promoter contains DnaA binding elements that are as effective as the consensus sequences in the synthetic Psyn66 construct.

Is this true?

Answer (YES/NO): NO